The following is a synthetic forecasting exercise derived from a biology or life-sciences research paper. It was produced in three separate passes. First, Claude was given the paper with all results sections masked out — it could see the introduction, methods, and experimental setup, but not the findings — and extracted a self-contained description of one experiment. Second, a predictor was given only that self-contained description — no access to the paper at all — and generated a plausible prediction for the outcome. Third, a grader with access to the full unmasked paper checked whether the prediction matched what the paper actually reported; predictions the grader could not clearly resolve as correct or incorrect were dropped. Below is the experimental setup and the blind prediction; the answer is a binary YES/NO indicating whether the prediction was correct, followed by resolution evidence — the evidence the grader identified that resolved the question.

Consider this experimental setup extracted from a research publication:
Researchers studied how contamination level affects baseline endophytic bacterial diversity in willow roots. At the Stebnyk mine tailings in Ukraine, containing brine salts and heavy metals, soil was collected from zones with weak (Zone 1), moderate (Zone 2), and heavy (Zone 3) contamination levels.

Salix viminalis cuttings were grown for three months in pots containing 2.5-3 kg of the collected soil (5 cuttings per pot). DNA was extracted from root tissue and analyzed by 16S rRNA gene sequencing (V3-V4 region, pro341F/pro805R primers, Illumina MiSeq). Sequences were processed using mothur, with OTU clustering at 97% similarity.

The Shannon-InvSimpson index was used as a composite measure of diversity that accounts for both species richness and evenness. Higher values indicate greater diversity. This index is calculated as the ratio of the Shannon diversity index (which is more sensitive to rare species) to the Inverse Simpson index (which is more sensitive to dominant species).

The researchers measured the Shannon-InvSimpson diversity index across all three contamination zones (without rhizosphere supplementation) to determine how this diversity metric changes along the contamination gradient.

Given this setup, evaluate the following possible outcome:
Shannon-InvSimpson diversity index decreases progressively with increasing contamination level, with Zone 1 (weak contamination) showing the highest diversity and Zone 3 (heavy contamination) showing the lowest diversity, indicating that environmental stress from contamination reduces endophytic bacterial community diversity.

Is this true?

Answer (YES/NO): NO